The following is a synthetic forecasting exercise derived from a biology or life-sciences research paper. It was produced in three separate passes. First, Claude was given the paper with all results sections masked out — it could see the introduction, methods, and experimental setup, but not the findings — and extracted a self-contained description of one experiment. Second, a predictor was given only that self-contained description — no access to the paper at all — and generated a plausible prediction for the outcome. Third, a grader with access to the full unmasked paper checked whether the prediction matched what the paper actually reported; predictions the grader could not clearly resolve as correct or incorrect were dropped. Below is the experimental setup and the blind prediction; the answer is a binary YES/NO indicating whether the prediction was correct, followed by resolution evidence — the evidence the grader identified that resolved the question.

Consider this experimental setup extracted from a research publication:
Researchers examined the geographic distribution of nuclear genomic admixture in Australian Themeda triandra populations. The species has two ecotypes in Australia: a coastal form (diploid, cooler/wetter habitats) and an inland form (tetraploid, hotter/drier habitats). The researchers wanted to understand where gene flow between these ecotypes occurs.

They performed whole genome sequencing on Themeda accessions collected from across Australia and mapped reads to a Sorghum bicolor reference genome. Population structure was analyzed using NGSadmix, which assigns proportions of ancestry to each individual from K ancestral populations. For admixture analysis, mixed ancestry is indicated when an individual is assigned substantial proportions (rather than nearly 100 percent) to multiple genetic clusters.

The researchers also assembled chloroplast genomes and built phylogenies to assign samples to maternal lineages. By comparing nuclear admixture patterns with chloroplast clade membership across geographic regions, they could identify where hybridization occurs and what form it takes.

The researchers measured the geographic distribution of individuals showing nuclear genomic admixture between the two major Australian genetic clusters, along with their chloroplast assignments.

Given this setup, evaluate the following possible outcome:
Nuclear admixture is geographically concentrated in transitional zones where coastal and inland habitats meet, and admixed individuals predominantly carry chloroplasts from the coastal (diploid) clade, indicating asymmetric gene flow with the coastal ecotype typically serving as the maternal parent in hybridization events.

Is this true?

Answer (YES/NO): NO